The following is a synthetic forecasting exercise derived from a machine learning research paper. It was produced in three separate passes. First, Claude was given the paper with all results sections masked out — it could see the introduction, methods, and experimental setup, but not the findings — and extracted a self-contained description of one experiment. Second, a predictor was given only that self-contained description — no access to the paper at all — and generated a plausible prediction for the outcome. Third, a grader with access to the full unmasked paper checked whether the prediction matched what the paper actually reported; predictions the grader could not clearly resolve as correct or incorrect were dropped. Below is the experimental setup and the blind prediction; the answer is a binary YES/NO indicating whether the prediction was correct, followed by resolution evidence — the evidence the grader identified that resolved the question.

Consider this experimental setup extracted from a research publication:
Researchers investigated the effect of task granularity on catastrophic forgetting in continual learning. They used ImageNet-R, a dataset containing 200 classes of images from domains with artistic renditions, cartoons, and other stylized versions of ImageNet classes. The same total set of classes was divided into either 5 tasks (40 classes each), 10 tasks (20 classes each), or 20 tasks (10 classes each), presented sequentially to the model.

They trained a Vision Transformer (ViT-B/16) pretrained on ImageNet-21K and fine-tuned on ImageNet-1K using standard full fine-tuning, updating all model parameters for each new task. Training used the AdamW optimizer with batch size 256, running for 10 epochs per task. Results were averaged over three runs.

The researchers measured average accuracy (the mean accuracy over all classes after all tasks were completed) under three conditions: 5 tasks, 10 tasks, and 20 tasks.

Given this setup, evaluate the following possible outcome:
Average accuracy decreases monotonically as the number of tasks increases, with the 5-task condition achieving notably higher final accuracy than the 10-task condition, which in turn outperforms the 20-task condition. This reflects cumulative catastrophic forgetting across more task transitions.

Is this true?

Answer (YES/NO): YES